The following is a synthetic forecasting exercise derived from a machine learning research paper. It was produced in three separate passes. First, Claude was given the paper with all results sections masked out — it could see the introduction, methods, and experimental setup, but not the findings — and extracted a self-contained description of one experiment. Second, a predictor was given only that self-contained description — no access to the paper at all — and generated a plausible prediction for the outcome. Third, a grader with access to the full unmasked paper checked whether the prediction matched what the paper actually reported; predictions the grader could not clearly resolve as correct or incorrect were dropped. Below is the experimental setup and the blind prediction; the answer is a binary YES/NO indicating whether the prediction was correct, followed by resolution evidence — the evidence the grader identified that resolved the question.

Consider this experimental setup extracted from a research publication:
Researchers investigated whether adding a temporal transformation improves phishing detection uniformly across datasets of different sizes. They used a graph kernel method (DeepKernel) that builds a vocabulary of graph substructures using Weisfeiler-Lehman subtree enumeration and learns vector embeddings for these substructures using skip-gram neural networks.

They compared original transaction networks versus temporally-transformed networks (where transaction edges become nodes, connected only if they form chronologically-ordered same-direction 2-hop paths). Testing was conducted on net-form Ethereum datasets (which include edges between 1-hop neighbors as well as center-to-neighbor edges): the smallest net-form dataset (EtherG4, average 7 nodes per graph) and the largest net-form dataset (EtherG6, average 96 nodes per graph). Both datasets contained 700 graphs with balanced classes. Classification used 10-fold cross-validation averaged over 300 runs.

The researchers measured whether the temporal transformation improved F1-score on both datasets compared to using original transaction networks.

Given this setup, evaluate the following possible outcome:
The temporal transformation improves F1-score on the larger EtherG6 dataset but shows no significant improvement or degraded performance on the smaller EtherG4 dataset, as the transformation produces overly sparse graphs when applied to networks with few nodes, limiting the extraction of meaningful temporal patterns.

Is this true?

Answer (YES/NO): YES